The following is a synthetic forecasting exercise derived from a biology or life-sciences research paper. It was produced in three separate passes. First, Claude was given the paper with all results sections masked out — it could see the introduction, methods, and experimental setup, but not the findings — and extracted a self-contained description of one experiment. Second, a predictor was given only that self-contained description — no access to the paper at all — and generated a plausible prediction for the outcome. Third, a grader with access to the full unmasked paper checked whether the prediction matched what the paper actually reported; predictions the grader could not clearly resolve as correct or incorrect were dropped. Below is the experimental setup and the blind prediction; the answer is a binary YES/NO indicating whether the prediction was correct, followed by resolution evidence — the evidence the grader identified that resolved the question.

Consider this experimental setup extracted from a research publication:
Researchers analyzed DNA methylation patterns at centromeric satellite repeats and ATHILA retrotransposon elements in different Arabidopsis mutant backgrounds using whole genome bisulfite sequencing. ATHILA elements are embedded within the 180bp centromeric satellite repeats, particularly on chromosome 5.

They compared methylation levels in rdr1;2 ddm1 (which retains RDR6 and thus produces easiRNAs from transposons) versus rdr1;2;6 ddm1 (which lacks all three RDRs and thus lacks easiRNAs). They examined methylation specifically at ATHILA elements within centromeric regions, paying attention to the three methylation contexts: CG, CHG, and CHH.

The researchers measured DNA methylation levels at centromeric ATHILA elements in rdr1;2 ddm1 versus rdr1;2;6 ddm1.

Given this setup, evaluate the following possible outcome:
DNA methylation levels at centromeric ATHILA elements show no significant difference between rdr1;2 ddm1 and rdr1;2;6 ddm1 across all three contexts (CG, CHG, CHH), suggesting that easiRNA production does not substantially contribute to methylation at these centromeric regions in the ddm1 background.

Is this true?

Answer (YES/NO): NO